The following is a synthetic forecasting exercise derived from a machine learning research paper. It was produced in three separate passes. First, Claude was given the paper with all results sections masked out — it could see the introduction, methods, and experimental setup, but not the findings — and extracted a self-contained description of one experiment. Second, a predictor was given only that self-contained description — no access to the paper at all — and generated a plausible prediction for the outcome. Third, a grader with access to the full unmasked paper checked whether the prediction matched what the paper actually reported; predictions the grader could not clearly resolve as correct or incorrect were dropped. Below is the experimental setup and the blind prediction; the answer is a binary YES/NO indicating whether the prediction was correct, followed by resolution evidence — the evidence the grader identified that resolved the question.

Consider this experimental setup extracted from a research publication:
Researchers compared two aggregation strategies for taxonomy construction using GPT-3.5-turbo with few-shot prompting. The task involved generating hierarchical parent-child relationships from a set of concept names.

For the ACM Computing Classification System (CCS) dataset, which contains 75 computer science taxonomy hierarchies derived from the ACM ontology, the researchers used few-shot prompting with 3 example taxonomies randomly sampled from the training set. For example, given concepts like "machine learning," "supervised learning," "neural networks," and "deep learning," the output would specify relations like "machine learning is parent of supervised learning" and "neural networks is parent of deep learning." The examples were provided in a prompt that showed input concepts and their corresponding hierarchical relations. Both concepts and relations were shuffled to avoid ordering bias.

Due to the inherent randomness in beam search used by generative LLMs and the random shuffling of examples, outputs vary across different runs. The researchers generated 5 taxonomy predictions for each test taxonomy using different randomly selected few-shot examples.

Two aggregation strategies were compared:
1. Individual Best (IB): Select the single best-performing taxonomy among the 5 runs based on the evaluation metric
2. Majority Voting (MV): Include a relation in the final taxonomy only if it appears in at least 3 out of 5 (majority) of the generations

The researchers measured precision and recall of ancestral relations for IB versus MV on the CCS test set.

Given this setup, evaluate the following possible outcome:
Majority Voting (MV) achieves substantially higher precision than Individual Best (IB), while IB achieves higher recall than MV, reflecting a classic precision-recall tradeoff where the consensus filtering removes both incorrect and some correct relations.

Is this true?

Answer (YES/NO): YES